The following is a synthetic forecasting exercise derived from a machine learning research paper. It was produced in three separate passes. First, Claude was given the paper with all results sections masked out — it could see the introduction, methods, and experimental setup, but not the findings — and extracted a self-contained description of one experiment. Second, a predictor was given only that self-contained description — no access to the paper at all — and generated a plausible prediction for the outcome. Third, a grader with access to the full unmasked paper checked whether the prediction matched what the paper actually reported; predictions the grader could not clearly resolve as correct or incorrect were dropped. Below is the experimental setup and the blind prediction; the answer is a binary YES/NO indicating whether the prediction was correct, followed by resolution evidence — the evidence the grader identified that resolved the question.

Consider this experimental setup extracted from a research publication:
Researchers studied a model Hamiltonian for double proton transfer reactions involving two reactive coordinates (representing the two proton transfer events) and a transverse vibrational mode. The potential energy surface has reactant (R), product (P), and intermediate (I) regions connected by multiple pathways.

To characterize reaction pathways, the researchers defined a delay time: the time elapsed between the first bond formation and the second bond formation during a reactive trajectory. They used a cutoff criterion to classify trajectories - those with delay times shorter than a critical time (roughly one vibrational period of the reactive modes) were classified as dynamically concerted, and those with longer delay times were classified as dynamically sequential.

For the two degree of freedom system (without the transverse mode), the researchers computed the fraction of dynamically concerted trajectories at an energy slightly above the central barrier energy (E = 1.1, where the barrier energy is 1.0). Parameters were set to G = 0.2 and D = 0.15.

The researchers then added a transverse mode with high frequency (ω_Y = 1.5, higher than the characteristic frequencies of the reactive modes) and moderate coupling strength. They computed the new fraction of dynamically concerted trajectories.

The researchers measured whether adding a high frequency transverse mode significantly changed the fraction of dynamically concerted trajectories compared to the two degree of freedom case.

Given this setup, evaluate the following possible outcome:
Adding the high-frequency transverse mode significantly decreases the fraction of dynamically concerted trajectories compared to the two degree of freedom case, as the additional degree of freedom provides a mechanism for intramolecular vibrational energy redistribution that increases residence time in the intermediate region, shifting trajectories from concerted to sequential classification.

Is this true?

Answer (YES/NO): NO